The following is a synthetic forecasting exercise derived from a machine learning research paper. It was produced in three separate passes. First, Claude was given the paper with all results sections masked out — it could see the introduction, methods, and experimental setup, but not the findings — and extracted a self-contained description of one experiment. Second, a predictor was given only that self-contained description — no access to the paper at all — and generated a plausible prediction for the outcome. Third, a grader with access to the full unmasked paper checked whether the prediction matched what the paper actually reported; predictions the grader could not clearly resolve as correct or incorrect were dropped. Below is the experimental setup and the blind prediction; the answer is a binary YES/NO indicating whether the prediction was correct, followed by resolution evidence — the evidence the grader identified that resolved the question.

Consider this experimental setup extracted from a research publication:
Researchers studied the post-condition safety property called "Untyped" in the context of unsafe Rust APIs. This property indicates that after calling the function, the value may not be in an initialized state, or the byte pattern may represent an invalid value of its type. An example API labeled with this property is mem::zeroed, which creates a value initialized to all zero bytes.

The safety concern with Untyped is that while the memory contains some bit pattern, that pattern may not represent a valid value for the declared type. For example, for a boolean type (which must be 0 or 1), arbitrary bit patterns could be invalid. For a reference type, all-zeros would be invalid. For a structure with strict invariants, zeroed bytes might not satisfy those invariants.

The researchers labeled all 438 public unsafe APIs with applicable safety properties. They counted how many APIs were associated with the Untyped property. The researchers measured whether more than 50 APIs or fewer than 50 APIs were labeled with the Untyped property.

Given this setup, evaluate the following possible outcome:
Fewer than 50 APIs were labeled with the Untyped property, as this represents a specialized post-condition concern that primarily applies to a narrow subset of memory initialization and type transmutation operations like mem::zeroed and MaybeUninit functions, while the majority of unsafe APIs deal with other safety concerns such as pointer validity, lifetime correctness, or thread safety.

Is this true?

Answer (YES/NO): YES